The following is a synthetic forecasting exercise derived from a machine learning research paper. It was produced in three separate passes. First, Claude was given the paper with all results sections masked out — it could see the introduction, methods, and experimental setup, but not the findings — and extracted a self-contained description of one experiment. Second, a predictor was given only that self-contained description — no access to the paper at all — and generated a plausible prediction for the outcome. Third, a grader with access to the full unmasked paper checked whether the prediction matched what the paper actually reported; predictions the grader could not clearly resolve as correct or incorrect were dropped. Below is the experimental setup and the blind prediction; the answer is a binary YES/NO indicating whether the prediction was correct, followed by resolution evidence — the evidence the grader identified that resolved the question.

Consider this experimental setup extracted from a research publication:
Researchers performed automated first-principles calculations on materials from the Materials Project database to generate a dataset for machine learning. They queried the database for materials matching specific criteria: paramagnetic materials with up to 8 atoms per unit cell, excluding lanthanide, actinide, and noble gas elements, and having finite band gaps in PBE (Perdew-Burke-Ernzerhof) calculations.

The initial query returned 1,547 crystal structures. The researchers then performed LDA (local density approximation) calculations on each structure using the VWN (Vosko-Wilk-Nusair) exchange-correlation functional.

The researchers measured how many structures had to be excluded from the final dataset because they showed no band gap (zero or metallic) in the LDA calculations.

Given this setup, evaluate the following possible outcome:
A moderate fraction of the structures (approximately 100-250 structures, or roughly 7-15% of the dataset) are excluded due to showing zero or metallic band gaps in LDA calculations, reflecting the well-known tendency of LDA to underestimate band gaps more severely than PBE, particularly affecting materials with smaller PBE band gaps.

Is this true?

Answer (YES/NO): NO